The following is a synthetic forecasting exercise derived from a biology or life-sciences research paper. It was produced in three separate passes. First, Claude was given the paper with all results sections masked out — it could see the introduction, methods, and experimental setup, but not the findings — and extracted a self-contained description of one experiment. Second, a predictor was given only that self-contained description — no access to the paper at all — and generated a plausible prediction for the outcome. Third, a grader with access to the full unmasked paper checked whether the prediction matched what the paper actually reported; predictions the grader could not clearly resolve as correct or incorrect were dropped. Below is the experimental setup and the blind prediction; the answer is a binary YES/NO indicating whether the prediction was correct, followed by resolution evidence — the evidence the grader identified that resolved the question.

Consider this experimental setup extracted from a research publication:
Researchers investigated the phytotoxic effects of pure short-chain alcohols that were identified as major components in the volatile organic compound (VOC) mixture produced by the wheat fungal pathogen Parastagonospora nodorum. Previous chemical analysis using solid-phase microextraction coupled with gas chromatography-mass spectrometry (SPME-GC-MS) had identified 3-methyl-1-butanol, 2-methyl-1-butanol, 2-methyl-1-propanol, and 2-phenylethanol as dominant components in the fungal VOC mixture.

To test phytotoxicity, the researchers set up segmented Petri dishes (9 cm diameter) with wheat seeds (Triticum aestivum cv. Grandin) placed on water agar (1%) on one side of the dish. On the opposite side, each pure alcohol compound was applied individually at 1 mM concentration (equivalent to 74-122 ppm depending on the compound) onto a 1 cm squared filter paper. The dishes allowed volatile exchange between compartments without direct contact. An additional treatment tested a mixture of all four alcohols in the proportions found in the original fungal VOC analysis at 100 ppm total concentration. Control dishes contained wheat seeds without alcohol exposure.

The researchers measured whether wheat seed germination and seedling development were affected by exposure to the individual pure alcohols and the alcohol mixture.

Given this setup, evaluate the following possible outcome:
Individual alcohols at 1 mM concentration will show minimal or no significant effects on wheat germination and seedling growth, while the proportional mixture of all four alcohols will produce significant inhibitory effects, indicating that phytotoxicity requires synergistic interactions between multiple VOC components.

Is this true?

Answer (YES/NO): NO